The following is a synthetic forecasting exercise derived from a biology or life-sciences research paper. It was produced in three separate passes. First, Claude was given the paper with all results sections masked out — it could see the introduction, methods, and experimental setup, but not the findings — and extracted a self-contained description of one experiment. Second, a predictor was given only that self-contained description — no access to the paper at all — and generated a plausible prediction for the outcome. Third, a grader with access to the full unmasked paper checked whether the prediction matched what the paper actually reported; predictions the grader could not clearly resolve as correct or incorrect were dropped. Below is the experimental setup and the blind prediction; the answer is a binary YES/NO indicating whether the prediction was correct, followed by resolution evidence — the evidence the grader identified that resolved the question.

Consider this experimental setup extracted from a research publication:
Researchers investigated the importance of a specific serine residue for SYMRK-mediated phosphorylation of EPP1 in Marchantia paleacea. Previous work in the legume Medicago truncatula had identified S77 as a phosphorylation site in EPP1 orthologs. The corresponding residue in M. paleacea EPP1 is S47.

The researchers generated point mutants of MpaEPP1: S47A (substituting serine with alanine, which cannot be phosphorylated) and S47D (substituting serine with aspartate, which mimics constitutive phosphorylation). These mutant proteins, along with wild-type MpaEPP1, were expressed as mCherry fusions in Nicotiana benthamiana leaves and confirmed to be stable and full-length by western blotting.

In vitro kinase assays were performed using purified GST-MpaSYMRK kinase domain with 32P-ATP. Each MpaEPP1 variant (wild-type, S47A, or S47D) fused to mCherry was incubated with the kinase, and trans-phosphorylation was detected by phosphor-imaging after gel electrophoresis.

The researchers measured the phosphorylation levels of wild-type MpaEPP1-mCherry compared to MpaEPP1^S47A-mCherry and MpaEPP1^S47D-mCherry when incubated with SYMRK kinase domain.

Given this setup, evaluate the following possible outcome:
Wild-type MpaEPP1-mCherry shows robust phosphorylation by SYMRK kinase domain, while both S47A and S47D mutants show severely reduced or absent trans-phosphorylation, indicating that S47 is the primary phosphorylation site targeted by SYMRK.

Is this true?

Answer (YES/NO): YES